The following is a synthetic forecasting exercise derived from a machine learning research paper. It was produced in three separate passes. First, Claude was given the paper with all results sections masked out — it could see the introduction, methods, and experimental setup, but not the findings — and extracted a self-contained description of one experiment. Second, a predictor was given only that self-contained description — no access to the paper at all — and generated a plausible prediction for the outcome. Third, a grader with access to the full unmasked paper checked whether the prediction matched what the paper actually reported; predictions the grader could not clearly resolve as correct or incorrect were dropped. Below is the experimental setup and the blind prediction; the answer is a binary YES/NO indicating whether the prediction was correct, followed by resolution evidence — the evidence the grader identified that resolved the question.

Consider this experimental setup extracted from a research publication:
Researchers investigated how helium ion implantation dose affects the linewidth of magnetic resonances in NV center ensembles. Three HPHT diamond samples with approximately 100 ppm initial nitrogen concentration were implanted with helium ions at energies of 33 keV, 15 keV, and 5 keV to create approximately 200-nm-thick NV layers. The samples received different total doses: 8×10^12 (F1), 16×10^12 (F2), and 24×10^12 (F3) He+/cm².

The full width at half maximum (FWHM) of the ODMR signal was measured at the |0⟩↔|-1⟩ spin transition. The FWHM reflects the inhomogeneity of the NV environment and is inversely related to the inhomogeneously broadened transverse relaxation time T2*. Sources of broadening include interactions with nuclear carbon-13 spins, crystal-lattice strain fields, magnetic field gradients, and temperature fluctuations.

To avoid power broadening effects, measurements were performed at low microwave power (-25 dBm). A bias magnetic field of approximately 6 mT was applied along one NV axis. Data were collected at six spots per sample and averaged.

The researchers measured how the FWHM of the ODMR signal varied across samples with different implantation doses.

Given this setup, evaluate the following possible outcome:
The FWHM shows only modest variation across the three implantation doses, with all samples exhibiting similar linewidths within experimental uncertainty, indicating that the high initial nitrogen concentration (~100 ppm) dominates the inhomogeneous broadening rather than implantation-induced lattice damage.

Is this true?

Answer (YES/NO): NO